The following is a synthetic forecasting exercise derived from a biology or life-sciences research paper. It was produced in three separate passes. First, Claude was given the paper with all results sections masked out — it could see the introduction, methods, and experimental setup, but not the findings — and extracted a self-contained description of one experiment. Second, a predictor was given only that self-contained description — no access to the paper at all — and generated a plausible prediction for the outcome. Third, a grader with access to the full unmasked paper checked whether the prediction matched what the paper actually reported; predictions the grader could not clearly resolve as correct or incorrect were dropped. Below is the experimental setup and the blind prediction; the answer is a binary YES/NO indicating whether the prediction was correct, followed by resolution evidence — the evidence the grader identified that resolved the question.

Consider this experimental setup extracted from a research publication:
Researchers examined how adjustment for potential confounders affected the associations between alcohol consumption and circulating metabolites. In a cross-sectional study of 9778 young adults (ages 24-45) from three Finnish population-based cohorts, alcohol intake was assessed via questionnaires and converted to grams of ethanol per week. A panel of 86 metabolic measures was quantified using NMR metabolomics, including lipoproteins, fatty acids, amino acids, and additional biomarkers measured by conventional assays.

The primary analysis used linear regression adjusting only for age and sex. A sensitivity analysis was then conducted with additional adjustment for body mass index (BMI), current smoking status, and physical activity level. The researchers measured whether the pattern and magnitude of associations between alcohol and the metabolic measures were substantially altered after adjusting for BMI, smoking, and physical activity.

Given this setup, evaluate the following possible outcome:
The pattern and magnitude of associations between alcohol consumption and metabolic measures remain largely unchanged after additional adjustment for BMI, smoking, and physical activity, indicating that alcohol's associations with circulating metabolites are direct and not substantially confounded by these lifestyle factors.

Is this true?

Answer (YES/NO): YES